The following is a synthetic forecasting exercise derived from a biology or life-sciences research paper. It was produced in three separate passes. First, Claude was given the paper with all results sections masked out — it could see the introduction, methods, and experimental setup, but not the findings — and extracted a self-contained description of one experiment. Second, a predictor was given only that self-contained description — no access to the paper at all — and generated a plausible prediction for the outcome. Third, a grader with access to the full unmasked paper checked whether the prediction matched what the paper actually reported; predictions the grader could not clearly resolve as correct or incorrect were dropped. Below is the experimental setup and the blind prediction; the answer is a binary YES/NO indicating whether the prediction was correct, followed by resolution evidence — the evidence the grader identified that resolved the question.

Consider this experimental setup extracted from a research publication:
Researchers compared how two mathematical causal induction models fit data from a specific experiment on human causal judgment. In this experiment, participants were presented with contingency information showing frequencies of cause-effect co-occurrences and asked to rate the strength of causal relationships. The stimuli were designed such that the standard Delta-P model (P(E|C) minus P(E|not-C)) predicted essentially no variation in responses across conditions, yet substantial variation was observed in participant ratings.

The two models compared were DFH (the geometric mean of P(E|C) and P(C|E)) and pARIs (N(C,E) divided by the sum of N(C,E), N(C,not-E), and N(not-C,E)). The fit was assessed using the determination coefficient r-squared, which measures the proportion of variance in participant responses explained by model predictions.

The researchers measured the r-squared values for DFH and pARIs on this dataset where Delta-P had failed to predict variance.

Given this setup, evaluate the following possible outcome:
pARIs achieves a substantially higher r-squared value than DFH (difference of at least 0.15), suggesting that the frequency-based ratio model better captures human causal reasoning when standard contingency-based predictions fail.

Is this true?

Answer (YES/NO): NO